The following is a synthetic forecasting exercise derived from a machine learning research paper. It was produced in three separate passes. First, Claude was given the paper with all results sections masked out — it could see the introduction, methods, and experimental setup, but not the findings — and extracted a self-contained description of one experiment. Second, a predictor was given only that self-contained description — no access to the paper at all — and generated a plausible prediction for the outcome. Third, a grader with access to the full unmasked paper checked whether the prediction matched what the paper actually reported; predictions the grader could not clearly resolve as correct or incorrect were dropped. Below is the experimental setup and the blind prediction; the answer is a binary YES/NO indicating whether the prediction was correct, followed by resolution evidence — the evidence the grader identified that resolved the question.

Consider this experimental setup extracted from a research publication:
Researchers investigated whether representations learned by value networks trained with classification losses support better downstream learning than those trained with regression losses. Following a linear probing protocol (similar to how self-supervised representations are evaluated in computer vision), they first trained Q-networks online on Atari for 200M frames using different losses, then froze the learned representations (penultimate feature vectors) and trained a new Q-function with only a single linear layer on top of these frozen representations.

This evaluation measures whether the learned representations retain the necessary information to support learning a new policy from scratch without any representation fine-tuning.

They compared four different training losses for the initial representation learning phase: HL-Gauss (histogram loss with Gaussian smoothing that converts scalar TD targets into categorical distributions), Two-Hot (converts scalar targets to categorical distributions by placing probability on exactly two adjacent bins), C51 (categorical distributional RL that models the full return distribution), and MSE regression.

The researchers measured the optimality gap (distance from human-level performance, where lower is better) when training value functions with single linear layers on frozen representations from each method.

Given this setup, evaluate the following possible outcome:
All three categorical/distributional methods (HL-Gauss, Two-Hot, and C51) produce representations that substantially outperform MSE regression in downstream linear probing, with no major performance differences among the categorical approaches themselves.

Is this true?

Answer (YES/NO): NO